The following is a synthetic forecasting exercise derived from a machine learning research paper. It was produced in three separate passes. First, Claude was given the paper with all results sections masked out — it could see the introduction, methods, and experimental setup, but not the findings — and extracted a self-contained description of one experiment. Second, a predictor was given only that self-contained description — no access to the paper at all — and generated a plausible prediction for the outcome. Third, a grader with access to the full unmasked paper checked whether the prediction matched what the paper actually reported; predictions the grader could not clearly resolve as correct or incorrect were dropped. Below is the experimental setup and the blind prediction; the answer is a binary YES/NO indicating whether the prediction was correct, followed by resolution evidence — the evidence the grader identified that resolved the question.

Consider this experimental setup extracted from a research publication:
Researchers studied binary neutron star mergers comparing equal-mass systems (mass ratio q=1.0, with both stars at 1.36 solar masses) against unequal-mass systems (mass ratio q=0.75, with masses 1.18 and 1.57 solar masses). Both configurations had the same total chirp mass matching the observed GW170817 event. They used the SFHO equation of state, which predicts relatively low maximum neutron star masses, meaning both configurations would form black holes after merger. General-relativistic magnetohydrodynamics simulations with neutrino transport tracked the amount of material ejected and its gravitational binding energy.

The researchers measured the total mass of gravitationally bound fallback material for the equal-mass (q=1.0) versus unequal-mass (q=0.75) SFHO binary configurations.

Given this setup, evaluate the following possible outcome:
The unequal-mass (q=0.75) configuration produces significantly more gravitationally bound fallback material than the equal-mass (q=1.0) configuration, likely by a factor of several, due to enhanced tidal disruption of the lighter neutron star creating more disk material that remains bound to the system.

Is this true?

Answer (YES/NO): NO